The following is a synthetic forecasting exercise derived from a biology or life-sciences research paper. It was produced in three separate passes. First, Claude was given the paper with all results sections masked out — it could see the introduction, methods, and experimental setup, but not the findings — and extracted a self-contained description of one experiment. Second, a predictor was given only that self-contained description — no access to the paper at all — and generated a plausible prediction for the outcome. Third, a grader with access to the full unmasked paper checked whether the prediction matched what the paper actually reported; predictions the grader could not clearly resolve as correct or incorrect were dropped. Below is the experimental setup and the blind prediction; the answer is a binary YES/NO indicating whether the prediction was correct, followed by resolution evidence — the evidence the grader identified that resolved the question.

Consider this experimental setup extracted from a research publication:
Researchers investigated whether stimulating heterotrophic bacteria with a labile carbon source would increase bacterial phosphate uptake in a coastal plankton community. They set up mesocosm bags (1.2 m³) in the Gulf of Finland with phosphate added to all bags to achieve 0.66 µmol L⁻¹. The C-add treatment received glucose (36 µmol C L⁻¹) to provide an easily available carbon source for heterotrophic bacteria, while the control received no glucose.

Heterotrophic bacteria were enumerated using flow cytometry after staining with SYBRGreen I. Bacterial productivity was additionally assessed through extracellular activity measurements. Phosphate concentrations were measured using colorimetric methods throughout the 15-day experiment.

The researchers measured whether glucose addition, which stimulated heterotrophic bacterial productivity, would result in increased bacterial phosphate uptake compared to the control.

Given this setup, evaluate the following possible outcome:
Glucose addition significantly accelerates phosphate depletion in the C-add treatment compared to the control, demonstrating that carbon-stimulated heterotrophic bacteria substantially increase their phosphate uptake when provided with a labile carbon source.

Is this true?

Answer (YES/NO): NO